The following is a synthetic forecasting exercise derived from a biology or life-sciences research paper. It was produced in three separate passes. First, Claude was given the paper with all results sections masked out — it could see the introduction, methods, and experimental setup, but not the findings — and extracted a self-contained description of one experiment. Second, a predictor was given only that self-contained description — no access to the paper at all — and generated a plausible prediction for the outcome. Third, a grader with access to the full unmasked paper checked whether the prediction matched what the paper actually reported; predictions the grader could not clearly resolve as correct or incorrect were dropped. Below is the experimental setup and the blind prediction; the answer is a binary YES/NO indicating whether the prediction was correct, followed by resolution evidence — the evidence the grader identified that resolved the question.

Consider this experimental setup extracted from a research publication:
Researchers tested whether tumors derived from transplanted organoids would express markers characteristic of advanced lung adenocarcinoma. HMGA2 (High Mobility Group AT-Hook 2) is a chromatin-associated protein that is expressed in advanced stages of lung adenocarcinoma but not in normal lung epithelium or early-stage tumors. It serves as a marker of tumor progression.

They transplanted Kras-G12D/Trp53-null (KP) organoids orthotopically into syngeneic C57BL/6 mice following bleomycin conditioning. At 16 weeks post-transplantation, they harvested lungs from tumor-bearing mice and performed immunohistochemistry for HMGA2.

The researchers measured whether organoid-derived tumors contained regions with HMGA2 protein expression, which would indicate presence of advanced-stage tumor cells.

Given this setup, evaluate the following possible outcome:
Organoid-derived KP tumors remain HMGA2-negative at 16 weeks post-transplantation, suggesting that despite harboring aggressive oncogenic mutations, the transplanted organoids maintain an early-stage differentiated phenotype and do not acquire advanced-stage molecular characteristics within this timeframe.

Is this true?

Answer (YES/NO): NO